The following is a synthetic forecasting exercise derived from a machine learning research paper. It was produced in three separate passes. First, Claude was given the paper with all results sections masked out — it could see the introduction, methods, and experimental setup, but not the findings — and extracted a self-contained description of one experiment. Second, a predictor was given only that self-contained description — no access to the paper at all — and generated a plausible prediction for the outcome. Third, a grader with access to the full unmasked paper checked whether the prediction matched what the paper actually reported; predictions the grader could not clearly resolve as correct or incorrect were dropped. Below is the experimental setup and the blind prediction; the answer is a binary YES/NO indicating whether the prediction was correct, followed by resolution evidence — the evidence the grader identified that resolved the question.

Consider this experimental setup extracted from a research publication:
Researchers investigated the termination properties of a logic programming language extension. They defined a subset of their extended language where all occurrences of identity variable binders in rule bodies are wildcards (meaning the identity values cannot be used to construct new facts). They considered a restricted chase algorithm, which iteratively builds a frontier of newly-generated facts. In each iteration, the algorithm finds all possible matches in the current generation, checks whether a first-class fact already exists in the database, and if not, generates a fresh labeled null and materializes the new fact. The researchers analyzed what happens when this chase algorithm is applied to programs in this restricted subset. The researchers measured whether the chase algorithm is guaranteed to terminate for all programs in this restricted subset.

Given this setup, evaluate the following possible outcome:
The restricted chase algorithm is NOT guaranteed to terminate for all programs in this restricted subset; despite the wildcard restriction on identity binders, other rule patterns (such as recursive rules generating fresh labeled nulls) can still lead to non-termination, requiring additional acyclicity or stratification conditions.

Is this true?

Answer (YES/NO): NO